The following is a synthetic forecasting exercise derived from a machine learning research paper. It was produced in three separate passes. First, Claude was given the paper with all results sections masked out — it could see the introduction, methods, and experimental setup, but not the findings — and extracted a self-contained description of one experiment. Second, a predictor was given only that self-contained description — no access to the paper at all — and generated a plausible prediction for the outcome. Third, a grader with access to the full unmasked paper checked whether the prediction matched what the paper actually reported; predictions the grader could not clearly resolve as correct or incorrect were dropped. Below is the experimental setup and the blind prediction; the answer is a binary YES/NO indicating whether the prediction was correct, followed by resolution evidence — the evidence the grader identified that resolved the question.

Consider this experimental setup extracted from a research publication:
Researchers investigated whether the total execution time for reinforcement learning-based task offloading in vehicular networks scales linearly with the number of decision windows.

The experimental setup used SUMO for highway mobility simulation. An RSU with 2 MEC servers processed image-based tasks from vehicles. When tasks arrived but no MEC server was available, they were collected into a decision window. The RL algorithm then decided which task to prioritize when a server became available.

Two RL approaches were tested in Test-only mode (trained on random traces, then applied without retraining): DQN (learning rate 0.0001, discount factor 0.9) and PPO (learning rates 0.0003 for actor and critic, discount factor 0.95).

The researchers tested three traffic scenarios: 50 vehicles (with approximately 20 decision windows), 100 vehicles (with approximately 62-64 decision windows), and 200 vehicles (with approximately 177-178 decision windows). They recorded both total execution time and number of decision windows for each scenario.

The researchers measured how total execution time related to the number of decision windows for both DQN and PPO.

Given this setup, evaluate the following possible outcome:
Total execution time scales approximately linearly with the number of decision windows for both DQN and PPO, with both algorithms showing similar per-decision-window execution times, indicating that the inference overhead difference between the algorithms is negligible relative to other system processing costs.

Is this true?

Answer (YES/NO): NO